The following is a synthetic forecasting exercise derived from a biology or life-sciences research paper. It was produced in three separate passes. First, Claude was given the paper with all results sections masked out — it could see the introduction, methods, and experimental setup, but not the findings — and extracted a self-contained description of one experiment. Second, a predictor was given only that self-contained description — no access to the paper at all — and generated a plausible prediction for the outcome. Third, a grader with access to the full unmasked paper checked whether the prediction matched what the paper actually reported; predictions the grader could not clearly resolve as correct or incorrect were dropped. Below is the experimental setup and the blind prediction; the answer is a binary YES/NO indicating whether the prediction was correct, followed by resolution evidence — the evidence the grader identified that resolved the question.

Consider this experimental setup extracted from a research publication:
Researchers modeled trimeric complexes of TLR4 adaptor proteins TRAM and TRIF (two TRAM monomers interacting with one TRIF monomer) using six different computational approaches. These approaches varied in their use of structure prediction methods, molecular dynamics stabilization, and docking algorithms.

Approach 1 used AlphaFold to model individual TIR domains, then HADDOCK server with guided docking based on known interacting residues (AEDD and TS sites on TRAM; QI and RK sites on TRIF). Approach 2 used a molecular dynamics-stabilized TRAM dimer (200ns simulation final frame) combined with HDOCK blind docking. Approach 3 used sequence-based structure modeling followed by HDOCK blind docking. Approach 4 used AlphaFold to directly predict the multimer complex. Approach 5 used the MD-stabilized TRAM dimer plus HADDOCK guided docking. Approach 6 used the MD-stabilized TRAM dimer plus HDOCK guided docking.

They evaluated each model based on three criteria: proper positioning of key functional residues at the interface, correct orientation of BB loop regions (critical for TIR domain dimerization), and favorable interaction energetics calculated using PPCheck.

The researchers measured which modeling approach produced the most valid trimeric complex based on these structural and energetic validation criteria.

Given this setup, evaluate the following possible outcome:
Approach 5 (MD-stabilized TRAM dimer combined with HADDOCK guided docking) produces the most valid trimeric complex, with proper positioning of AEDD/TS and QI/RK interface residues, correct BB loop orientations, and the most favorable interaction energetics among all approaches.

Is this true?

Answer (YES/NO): NO